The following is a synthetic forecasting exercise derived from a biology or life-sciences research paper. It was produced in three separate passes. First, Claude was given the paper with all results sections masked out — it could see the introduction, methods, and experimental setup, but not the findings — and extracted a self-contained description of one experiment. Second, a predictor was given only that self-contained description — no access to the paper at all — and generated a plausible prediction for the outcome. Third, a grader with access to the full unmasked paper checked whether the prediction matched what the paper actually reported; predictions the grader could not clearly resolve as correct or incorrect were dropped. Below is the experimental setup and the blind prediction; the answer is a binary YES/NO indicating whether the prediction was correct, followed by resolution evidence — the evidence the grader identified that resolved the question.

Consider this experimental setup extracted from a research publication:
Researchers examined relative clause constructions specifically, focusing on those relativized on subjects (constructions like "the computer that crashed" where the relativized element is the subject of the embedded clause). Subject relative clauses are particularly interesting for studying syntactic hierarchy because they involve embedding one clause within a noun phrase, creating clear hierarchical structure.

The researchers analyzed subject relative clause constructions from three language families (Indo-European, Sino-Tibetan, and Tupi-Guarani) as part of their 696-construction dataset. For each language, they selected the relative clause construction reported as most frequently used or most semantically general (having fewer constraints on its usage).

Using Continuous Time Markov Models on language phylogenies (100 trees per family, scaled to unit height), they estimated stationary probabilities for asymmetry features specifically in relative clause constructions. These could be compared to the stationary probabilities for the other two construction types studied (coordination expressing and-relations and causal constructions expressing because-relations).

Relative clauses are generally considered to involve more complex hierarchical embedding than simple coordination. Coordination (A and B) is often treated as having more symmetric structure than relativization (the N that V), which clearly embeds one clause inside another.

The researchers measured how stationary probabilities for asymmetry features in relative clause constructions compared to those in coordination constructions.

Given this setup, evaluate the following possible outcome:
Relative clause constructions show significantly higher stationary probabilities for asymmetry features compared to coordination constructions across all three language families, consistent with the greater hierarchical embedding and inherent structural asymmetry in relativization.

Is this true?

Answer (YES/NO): NO